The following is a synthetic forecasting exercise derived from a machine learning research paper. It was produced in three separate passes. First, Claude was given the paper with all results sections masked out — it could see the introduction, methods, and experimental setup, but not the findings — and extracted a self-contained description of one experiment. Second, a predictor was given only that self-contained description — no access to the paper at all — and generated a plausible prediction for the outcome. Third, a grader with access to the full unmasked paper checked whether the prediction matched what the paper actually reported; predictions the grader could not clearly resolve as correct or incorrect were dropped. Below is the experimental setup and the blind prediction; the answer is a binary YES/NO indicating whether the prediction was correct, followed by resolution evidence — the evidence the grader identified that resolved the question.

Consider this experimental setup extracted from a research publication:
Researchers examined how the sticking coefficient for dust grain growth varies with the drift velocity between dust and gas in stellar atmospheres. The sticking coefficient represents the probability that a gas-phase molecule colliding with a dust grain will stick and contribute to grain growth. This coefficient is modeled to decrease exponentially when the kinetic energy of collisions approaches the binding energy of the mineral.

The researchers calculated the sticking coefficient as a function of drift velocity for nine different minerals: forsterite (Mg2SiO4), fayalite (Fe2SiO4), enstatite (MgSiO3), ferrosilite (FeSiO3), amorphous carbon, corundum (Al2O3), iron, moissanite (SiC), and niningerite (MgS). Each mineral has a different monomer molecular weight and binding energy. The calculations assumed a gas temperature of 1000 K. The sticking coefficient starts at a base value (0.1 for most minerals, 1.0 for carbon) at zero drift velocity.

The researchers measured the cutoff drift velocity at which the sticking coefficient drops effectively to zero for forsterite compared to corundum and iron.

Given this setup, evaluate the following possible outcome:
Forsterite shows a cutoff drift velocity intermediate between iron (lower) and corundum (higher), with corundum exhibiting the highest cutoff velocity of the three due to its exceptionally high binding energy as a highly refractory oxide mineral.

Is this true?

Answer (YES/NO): NO